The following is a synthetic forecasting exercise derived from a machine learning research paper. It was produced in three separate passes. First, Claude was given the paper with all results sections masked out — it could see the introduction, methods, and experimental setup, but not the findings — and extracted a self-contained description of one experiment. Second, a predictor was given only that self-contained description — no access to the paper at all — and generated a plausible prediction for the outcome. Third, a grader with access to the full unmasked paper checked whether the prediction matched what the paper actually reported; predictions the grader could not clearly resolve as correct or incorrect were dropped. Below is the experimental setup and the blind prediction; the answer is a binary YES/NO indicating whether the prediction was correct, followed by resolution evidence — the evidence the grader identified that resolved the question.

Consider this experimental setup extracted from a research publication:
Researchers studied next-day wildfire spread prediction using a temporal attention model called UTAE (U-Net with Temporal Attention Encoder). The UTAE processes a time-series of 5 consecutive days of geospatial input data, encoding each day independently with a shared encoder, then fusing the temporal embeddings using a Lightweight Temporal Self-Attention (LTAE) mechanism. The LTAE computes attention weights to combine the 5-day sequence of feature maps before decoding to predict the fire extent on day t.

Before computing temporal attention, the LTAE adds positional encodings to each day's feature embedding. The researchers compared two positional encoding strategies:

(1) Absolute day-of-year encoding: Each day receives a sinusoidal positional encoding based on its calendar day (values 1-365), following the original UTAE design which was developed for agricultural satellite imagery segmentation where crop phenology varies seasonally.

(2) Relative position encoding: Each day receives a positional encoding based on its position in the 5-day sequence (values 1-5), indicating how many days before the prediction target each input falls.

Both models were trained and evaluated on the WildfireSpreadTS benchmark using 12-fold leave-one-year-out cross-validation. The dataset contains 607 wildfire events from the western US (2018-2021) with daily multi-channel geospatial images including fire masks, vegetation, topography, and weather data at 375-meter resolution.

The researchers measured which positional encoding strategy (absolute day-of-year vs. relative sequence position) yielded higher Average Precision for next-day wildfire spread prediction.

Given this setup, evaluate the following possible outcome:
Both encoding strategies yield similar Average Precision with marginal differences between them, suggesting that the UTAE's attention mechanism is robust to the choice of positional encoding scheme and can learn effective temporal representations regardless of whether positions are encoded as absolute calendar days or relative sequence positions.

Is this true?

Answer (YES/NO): NO